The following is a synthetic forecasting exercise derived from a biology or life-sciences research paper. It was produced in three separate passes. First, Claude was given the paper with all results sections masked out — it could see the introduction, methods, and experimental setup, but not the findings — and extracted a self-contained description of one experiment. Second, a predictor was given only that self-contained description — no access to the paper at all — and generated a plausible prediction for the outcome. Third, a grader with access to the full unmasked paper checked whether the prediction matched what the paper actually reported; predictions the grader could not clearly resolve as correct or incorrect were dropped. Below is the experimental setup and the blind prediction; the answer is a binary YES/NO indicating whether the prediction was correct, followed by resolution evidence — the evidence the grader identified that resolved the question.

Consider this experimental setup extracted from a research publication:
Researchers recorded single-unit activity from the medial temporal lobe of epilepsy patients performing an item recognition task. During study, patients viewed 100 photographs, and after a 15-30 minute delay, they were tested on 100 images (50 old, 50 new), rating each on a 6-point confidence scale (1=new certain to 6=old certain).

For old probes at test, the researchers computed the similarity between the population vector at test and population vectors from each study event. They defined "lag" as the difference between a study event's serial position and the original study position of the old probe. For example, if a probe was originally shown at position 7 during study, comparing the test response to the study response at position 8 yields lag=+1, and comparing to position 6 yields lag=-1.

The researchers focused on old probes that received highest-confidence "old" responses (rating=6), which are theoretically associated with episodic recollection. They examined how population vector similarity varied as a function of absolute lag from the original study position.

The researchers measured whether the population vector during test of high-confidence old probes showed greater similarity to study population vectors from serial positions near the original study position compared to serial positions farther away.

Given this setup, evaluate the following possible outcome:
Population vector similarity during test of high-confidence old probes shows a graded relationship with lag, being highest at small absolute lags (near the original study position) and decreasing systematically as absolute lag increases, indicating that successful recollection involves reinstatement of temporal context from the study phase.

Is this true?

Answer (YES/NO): YES